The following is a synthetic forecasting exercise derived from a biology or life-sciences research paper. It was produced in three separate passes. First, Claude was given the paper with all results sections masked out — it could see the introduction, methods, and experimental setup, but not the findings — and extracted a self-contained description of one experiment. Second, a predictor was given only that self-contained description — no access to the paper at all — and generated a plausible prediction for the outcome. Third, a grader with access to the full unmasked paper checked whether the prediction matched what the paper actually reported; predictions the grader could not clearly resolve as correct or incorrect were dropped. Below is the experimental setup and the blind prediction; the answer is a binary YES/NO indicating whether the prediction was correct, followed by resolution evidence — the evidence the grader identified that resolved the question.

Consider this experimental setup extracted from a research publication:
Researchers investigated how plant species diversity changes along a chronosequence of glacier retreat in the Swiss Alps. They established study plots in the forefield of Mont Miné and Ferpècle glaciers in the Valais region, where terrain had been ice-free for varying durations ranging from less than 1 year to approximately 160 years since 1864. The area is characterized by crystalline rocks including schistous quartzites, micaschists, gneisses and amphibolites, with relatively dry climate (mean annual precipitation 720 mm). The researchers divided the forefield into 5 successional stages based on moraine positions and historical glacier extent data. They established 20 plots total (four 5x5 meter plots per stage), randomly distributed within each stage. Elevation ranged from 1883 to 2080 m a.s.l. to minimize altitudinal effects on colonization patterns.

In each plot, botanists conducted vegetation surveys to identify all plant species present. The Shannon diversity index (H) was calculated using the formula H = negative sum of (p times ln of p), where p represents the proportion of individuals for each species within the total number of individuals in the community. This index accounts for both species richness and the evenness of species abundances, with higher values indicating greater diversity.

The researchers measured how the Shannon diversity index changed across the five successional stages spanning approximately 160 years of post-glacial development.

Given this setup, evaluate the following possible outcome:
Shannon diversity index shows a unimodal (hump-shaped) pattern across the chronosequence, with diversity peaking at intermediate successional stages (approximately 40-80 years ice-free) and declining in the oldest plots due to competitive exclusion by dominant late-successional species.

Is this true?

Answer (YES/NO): YES